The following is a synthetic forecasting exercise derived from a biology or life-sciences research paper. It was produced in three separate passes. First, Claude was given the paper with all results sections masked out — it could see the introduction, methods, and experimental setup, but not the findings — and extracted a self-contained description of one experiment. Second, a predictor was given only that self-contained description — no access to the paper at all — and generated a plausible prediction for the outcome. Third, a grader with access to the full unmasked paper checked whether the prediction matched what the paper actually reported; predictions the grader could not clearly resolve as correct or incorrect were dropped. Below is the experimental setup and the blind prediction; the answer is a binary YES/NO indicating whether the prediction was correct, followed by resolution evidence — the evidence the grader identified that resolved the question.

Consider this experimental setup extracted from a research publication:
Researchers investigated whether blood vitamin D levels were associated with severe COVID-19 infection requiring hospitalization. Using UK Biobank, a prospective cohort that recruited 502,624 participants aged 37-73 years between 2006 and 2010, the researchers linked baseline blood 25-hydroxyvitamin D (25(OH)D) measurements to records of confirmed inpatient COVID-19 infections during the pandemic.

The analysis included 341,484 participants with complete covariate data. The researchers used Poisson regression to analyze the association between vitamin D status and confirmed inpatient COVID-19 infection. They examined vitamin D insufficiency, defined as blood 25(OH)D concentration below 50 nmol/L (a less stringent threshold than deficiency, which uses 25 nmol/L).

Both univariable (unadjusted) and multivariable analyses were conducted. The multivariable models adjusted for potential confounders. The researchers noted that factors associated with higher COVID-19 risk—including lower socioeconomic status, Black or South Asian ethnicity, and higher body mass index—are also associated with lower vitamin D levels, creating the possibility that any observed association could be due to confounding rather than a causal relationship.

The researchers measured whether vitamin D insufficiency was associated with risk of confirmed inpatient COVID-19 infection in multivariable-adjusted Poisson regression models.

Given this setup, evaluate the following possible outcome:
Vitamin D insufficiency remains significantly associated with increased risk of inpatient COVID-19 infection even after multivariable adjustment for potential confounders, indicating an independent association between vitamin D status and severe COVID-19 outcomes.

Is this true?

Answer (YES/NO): NO